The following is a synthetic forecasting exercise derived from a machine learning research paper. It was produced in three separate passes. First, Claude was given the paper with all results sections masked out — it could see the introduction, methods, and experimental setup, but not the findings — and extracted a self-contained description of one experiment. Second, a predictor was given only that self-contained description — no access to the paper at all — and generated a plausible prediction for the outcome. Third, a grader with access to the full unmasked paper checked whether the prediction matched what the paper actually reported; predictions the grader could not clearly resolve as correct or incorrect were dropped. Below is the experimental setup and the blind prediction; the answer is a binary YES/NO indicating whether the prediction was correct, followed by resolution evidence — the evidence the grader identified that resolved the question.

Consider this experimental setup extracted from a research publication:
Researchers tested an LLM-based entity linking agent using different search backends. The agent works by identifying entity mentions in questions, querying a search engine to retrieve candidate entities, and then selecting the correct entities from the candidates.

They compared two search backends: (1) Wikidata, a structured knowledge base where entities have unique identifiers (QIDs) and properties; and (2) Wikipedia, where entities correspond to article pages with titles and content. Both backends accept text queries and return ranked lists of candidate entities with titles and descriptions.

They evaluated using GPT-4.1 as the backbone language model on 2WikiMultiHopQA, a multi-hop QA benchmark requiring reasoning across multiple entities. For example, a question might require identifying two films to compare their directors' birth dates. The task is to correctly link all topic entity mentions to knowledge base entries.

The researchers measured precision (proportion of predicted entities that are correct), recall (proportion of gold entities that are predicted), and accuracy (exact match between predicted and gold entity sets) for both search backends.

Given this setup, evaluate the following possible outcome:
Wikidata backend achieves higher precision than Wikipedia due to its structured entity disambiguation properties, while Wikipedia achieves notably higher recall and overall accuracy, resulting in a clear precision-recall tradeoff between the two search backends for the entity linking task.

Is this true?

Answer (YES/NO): NO